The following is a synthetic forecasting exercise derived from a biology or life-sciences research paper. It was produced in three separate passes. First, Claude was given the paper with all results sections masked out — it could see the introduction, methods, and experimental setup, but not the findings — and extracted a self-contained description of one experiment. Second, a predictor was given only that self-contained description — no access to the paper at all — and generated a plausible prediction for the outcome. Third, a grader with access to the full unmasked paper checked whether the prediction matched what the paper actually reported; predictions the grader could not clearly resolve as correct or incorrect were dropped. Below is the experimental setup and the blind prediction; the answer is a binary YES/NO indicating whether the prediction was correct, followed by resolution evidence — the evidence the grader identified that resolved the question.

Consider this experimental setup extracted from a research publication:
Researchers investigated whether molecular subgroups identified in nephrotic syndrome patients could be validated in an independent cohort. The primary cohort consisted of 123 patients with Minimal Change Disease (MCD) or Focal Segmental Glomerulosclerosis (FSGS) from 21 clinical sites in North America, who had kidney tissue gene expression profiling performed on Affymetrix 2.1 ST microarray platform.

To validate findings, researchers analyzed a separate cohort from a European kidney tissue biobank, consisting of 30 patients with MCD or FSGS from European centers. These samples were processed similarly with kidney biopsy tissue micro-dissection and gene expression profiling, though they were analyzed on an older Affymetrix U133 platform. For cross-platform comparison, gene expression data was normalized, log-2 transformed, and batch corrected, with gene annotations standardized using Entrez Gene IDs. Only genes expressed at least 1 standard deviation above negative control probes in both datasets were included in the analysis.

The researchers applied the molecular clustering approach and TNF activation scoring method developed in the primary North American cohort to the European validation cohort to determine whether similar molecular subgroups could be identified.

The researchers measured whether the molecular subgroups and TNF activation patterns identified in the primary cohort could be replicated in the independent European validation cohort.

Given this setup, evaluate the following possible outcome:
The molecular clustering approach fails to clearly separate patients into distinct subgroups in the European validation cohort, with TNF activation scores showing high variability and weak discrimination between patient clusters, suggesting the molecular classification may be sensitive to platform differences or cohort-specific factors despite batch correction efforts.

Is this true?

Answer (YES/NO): NO